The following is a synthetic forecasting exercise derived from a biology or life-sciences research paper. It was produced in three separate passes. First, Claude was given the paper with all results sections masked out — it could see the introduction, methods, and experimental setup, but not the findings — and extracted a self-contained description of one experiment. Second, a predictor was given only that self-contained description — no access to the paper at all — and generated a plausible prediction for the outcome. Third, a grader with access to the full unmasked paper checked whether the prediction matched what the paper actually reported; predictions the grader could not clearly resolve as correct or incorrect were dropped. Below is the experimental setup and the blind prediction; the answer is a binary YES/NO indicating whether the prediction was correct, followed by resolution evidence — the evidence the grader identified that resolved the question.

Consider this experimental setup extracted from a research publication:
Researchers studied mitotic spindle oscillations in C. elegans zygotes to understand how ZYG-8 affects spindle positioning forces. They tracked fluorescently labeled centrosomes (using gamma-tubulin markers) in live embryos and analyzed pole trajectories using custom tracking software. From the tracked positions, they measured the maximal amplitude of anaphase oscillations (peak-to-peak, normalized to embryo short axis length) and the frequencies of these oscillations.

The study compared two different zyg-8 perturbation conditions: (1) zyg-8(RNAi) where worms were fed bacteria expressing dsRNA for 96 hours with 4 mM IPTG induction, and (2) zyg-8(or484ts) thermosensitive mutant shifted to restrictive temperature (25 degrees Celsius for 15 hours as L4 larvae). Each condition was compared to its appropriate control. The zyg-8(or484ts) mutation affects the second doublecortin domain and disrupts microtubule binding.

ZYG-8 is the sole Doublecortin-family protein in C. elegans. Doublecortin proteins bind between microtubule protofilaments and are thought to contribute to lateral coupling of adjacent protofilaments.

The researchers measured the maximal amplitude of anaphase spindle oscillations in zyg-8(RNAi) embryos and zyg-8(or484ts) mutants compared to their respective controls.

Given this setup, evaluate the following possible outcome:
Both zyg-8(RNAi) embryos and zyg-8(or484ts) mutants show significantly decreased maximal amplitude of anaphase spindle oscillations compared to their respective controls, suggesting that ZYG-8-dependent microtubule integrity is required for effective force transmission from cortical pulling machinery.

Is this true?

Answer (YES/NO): NO